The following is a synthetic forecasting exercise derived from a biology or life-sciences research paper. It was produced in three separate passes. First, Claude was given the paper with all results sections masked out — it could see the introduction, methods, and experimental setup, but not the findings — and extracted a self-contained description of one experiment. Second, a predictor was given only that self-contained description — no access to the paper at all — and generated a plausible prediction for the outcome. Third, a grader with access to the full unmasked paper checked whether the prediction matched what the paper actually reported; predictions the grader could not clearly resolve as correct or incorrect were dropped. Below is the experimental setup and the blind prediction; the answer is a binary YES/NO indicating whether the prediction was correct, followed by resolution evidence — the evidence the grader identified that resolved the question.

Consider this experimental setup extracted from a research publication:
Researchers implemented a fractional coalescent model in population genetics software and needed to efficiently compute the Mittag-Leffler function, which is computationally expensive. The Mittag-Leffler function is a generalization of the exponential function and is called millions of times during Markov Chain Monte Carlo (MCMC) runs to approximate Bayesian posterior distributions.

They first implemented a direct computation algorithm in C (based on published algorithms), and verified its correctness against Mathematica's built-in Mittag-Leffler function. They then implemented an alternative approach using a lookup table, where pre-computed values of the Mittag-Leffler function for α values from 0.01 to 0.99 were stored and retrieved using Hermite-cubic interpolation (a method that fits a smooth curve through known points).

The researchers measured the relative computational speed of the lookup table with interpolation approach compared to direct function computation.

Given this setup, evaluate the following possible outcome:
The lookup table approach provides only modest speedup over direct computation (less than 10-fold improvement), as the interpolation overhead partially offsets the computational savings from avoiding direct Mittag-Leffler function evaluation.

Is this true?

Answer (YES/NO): YES